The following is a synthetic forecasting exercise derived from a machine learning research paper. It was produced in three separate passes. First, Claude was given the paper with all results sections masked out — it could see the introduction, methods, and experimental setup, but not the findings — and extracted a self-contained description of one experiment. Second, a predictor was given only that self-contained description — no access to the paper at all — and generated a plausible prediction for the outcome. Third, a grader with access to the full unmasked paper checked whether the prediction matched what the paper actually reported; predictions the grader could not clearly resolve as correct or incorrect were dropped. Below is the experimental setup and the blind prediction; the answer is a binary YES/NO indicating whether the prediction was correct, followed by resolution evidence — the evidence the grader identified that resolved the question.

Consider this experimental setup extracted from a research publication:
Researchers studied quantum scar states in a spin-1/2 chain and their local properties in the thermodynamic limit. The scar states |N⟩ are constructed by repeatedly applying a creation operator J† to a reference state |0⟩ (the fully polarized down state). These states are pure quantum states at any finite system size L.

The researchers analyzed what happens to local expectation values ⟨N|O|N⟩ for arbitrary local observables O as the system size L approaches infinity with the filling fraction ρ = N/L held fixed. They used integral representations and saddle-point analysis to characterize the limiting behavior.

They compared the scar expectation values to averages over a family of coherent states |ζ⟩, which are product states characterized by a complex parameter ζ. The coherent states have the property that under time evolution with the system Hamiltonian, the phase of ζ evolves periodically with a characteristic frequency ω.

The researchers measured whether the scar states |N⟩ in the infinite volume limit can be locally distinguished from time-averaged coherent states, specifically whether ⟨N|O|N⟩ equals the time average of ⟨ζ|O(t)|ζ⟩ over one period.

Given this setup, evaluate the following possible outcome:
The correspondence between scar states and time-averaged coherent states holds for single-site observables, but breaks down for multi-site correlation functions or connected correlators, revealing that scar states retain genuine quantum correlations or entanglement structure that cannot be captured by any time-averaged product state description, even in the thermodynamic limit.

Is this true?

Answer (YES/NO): NO